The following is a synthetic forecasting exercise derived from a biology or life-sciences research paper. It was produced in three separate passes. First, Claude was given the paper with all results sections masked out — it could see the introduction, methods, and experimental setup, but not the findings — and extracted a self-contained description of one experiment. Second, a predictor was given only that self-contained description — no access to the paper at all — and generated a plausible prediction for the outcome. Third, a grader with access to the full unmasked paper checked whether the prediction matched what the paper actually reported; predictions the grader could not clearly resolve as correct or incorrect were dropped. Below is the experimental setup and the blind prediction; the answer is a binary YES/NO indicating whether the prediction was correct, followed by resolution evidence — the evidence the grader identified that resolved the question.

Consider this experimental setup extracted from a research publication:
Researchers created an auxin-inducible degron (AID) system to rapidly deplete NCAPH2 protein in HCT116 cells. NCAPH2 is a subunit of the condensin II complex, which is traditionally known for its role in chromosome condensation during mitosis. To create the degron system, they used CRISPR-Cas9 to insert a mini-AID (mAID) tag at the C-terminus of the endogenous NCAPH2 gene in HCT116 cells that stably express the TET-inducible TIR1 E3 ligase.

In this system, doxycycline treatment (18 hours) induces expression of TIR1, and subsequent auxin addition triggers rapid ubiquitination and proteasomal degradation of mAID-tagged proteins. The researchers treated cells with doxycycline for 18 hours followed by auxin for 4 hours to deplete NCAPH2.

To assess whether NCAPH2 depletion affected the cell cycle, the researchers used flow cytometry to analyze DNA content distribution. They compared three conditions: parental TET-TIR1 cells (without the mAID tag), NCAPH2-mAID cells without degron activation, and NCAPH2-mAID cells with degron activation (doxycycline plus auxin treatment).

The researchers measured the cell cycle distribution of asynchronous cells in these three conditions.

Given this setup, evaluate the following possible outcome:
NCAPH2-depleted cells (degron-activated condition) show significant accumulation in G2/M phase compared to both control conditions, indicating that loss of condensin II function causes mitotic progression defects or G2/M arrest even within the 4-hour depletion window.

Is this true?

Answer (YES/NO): NO